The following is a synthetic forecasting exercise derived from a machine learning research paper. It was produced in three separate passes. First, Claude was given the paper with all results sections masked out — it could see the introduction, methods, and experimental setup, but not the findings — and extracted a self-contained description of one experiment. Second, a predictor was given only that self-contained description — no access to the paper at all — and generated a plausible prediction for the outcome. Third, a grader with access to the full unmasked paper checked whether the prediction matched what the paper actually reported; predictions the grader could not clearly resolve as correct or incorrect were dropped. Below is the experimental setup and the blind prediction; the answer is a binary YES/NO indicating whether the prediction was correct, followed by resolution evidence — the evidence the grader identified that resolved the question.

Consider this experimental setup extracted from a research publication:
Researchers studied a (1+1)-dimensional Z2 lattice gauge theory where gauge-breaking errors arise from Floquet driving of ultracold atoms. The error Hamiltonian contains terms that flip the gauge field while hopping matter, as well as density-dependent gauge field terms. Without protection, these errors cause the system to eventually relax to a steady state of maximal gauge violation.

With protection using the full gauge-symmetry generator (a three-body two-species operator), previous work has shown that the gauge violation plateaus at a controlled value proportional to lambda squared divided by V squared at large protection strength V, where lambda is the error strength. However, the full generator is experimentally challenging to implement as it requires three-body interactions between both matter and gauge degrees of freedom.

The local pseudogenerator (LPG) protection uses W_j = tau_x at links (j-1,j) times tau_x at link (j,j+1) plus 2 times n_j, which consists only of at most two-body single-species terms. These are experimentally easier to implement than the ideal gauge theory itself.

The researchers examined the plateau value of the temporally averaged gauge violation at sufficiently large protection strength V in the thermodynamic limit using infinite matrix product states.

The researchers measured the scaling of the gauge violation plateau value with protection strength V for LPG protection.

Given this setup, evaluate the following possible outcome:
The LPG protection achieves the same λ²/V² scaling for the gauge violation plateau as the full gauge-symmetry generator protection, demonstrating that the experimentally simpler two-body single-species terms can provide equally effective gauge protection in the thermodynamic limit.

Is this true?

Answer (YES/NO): YES